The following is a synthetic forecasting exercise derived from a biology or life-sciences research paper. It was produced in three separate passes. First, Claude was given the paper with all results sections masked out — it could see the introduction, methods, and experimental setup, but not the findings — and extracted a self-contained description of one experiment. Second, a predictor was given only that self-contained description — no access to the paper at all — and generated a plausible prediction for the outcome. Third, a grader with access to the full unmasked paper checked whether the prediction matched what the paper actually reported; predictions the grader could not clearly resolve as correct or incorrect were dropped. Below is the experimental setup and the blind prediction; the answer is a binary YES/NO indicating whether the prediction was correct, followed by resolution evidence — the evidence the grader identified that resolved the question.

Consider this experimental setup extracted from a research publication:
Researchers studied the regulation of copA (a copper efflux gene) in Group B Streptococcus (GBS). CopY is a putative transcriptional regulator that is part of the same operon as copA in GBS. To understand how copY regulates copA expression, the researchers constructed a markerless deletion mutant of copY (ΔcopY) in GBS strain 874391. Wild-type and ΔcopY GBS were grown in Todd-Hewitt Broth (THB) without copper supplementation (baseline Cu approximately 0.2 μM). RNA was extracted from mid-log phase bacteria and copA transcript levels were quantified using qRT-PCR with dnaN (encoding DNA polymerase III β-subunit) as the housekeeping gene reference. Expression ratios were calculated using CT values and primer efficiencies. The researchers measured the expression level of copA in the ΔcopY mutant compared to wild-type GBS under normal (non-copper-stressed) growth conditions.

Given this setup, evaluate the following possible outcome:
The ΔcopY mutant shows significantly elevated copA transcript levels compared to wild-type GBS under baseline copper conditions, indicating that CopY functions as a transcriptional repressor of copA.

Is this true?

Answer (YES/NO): YES